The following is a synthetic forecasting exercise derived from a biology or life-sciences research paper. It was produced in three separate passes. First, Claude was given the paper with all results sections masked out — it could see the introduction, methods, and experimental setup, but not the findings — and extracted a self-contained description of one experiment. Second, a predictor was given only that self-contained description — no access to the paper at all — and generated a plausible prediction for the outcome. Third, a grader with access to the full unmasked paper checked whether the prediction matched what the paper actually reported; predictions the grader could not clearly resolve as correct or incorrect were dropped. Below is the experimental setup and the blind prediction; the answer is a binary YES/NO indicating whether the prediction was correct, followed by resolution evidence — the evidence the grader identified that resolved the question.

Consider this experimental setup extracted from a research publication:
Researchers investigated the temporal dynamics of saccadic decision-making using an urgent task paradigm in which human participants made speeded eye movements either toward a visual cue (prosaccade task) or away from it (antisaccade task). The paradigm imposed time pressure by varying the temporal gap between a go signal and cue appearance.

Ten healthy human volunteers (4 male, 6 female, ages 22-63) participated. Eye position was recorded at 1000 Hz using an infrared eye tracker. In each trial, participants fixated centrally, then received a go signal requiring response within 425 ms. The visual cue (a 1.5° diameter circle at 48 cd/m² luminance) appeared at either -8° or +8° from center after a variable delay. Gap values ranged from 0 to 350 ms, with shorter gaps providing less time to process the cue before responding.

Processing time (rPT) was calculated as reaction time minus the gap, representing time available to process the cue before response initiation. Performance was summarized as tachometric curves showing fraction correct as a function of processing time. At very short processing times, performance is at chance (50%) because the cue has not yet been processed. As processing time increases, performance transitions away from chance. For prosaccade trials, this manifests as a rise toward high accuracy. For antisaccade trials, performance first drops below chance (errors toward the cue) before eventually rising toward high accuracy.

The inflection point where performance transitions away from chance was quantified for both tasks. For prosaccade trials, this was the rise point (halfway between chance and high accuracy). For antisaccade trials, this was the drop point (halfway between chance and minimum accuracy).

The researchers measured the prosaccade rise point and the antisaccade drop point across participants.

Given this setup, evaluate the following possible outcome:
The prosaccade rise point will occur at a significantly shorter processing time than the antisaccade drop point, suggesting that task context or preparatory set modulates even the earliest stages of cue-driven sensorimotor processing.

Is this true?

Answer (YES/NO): YES